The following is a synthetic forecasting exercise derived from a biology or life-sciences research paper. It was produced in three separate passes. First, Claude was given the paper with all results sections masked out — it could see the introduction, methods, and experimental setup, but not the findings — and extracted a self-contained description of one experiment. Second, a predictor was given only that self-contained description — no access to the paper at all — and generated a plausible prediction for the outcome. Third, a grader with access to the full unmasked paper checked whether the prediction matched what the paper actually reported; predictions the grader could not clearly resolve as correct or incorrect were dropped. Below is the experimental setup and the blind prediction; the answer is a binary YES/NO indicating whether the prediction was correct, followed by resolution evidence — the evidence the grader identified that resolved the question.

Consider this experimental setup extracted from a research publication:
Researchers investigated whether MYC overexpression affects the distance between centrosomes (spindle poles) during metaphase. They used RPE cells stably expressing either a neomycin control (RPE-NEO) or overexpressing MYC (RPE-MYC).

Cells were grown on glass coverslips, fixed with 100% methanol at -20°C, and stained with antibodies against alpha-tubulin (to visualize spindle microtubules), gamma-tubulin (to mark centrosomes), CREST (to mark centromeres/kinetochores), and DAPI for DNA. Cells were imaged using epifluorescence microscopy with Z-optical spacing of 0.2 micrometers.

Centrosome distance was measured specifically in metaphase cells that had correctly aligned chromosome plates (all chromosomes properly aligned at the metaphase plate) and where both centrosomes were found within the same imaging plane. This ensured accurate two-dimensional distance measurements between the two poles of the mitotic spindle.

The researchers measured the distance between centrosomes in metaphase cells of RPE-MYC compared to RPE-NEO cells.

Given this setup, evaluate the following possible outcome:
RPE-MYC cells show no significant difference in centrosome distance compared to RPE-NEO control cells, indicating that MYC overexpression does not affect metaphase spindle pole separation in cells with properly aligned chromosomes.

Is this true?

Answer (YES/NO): NO